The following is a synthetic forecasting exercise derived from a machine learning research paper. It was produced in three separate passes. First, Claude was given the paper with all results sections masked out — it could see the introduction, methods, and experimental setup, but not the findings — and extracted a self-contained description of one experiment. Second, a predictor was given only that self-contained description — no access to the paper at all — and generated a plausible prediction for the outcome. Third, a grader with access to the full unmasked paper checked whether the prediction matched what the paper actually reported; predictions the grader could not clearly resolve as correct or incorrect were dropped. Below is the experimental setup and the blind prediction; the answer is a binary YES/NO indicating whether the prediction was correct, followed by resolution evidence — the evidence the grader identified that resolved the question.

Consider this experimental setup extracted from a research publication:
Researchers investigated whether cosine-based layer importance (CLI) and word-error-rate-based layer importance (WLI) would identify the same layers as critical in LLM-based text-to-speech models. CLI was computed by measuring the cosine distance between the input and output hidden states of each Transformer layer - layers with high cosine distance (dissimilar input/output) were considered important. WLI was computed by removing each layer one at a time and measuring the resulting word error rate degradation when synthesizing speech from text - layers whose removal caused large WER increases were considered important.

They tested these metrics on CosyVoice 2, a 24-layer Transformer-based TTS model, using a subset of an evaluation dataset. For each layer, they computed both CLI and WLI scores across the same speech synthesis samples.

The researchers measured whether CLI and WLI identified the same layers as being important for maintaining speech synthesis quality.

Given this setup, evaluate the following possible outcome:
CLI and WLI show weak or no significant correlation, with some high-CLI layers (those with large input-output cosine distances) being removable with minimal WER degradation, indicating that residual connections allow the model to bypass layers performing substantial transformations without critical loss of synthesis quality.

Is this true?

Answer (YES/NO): YES